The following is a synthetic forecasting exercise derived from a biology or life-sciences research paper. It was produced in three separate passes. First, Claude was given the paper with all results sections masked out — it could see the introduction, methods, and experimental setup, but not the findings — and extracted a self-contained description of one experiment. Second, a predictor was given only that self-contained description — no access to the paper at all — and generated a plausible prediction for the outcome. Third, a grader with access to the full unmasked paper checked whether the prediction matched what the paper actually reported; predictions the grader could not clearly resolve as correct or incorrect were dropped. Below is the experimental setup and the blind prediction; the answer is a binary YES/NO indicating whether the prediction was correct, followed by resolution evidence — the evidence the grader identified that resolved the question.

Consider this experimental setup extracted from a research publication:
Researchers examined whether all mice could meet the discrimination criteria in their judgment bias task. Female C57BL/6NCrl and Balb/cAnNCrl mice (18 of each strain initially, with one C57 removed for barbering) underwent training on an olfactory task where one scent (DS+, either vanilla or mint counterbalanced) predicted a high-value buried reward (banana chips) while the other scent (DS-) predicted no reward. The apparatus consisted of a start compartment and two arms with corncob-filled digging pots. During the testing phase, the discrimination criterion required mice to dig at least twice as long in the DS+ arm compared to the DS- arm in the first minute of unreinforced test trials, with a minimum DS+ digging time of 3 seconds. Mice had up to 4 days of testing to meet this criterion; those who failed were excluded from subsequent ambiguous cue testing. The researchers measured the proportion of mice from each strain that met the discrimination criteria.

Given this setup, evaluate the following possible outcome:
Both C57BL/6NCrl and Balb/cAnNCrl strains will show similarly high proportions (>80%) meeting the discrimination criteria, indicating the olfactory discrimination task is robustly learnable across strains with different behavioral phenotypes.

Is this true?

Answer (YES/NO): NO